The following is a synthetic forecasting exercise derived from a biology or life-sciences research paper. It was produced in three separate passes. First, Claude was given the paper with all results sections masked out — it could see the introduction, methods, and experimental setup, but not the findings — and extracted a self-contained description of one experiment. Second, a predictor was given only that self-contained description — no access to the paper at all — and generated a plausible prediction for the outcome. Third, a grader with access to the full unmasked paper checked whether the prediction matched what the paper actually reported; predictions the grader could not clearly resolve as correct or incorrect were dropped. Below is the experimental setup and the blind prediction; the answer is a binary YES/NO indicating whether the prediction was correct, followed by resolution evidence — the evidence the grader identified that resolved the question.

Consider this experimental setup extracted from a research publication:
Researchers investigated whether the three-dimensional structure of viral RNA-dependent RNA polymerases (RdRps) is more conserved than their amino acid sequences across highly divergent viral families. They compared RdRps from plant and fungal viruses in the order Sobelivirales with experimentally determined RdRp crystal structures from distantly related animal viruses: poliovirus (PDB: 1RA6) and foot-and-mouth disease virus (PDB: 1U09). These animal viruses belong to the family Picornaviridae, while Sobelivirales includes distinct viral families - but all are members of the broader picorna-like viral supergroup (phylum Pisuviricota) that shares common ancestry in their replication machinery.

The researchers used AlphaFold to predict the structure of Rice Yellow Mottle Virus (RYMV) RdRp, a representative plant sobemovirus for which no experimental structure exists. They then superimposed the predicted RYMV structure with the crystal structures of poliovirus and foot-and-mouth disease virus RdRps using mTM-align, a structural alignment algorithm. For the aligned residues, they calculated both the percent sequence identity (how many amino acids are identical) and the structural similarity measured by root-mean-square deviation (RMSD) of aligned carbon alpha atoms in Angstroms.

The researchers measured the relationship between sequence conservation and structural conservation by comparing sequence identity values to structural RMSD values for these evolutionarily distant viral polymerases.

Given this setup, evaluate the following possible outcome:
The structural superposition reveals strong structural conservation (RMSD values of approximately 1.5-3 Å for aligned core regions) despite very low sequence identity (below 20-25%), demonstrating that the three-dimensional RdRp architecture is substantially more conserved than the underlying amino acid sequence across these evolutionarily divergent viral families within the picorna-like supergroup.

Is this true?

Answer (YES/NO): NO